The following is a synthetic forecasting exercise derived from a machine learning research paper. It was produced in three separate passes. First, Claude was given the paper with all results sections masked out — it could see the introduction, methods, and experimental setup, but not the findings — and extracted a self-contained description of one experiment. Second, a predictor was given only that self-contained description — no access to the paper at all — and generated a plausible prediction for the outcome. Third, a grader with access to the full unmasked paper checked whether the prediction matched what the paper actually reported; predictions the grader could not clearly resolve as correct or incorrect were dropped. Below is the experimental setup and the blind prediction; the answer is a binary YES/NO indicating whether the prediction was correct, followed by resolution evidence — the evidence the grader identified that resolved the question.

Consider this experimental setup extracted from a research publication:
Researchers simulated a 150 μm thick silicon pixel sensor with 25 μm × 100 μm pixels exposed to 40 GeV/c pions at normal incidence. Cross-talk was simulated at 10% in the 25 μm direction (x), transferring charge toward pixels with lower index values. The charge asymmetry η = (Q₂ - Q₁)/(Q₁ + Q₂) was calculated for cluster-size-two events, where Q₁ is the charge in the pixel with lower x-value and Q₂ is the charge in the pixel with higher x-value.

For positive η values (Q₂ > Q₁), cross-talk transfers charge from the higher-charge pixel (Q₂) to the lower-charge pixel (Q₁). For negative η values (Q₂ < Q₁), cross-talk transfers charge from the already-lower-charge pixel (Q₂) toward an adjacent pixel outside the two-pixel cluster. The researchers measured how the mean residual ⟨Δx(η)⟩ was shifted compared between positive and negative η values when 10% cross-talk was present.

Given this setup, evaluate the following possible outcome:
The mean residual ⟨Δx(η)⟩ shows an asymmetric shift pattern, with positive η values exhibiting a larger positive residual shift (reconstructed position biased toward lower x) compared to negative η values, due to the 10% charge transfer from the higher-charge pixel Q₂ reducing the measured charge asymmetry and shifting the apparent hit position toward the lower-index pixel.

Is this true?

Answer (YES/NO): NO